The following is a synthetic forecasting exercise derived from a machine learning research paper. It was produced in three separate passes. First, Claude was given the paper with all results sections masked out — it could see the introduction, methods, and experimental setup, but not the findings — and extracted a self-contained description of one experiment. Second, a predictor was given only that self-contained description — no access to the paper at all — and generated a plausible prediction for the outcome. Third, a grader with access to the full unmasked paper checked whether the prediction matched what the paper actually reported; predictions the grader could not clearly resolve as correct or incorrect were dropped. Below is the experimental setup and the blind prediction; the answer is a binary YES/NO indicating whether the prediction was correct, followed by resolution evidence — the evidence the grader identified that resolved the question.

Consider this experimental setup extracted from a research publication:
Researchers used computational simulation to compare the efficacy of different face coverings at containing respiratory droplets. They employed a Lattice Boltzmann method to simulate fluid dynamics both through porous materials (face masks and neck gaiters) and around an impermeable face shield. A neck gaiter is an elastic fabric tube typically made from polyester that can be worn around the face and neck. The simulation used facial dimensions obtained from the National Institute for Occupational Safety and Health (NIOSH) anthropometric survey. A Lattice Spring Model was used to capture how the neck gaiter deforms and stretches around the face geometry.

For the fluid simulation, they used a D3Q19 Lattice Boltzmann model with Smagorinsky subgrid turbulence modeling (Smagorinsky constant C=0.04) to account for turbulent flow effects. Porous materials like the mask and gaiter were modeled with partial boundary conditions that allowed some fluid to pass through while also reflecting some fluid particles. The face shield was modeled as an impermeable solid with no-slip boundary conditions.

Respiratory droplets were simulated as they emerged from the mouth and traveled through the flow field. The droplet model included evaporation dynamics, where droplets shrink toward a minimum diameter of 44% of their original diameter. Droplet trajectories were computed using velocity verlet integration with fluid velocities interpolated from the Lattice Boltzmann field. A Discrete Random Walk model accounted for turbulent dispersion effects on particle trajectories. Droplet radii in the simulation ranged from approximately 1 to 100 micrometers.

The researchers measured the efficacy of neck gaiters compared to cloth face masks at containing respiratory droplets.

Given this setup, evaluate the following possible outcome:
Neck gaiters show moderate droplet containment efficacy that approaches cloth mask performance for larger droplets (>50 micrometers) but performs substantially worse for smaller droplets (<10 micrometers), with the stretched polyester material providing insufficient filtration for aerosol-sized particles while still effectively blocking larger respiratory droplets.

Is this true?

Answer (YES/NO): NO